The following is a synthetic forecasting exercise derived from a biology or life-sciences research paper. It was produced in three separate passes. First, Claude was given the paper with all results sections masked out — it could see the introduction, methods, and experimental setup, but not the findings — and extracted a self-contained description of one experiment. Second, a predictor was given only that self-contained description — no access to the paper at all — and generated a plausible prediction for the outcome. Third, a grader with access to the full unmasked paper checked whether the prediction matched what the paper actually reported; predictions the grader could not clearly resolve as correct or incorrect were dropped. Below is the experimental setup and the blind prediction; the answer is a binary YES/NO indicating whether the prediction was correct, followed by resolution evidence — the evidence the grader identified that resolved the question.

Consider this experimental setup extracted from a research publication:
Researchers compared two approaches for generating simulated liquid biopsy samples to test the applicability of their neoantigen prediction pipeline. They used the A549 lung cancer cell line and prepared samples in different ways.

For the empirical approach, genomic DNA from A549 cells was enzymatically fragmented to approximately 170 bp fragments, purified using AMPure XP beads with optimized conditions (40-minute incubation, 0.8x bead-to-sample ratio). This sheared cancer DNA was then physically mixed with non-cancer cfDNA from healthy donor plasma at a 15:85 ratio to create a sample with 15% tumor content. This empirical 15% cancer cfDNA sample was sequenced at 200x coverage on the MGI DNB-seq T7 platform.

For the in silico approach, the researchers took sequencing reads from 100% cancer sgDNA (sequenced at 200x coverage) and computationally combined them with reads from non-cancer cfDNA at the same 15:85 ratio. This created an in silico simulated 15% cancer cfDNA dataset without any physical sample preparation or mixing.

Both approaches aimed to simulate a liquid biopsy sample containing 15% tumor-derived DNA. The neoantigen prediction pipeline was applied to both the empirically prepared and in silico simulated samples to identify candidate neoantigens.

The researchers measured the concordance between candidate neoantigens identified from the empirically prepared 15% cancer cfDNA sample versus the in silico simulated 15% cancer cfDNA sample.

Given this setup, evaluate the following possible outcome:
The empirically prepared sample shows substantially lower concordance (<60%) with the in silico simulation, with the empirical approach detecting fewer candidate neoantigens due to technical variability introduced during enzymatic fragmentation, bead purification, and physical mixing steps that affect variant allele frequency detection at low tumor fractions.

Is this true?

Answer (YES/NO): NO